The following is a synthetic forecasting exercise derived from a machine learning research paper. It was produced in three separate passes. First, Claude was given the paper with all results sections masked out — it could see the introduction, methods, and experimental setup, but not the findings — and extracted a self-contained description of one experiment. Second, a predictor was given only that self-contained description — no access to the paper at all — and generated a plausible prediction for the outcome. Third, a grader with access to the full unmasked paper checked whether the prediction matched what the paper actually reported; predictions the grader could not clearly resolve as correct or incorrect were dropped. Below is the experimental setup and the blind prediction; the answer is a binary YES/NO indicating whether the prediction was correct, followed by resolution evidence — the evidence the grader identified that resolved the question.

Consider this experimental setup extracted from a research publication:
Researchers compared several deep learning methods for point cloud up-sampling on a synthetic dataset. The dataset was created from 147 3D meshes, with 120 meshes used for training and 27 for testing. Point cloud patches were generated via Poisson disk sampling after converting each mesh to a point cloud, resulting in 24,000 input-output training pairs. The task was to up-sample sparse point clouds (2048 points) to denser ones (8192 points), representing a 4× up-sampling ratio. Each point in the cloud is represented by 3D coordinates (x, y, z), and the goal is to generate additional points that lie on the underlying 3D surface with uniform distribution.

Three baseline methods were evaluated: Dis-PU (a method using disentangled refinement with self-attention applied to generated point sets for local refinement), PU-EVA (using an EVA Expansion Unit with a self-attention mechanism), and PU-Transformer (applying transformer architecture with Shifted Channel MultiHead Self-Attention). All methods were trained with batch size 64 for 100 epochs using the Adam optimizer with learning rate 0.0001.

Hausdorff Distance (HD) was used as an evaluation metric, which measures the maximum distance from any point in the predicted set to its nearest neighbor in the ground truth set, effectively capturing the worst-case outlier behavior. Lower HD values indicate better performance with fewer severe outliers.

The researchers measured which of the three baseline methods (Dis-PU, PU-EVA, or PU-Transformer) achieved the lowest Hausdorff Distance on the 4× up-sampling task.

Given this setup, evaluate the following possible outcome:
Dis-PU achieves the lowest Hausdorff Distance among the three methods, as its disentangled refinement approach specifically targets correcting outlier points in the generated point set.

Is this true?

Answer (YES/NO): NO